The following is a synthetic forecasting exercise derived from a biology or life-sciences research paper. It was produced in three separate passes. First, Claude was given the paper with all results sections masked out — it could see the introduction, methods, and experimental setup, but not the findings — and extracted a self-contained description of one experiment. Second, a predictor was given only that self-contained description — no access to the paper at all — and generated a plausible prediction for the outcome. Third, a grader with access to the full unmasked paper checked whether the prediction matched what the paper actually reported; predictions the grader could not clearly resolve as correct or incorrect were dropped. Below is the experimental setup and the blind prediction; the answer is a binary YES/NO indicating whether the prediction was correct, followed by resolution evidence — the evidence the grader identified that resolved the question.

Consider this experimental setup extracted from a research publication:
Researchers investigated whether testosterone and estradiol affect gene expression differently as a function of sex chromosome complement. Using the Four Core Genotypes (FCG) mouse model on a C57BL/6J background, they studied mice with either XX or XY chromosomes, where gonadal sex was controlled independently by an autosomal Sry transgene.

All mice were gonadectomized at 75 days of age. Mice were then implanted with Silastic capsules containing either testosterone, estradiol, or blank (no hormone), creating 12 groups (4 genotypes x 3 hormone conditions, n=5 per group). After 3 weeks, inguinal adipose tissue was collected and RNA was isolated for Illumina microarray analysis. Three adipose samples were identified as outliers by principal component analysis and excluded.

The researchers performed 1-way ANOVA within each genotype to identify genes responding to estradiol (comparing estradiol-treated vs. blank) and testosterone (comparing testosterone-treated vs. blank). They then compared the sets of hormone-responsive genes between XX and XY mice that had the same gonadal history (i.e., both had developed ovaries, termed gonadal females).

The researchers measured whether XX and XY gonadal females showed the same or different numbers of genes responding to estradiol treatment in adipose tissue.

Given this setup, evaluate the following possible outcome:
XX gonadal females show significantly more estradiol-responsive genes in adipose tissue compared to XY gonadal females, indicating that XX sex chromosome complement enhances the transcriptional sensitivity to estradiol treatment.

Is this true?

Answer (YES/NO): YES